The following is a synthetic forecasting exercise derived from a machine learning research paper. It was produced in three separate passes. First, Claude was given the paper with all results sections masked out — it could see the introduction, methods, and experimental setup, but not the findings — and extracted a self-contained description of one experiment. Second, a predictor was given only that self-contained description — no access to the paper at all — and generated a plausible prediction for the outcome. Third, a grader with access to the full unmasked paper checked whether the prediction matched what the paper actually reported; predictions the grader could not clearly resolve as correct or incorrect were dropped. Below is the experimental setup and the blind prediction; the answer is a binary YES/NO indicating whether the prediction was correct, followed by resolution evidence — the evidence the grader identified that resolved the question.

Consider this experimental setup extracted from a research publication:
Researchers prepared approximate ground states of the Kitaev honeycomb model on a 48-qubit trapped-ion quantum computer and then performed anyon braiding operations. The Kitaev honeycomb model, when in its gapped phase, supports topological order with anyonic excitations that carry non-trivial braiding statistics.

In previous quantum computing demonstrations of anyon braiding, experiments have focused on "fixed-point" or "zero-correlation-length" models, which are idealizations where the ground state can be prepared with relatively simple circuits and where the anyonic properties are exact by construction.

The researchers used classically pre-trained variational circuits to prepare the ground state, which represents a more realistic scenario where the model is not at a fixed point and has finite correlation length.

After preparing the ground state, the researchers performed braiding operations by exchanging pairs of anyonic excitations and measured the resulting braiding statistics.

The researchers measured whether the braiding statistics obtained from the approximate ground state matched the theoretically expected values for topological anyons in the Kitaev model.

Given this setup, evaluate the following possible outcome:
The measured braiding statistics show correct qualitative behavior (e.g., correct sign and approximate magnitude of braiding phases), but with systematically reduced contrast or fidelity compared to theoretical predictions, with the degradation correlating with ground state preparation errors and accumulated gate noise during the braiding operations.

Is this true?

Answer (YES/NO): NO